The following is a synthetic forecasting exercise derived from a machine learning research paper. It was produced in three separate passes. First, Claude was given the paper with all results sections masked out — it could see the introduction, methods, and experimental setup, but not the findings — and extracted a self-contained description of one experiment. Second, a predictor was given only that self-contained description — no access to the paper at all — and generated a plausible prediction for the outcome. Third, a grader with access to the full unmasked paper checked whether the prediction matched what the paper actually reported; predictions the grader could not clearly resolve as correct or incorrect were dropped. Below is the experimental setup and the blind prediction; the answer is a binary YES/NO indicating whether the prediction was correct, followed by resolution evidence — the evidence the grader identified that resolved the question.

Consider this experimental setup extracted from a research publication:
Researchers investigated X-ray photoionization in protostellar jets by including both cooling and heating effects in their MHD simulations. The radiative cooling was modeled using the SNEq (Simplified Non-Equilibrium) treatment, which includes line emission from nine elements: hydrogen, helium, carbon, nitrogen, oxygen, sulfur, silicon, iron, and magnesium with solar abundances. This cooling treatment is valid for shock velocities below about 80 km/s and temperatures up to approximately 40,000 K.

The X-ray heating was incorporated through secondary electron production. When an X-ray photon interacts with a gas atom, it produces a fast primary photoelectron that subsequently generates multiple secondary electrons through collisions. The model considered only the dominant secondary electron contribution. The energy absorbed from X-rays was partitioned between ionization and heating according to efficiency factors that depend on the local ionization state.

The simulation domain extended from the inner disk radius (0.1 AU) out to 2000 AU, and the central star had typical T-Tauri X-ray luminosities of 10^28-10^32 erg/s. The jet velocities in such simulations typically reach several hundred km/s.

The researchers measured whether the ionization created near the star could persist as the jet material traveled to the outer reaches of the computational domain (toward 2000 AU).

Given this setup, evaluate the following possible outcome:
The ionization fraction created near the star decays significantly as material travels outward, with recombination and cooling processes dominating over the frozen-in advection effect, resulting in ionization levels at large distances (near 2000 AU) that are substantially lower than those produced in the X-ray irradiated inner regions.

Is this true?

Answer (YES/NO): NO